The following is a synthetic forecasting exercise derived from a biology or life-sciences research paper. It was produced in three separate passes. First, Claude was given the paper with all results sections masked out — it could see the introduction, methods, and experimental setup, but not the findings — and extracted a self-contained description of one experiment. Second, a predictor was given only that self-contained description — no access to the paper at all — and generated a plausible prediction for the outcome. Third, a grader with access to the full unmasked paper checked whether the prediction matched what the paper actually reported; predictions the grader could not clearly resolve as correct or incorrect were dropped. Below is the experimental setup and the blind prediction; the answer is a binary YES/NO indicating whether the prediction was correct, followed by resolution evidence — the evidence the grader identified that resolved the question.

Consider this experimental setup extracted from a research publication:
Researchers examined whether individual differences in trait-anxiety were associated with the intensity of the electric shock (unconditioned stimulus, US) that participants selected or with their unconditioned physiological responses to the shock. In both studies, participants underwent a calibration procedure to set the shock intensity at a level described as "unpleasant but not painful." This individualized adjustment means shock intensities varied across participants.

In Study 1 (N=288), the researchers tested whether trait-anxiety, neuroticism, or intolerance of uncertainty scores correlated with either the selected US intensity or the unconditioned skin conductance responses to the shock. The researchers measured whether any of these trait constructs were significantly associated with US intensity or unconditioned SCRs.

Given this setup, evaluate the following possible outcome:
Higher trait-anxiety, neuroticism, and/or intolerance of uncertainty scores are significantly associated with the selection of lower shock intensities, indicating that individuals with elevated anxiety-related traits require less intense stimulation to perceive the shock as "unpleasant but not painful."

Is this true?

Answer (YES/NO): NO